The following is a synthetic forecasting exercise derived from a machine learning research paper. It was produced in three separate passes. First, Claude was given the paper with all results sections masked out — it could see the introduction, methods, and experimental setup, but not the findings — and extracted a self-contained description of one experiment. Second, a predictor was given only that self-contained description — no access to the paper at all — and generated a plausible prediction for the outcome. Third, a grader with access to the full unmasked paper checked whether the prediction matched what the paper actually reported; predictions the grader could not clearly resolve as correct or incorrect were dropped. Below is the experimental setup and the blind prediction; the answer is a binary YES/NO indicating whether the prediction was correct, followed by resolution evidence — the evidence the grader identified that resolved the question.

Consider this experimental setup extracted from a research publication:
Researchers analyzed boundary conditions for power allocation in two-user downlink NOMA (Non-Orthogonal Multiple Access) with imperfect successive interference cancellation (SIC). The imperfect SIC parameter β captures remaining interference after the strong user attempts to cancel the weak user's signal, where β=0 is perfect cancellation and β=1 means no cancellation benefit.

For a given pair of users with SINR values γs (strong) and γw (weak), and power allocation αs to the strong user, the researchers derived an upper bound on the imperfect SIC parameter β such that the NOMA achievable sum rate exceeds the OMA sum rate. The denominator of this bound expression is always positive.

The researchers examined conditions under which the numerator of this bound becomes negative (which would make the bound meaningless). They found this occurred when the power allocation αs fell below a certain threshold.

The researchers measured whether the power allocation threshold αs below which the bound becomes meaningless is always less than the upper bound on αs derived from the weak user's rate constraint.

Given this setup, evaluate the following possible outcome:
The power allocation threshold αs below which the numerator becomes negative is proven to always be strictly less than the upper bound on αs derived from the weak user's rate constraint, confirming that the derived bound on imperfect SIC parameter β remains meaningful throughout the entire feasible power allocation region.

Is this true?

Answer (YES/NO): NO